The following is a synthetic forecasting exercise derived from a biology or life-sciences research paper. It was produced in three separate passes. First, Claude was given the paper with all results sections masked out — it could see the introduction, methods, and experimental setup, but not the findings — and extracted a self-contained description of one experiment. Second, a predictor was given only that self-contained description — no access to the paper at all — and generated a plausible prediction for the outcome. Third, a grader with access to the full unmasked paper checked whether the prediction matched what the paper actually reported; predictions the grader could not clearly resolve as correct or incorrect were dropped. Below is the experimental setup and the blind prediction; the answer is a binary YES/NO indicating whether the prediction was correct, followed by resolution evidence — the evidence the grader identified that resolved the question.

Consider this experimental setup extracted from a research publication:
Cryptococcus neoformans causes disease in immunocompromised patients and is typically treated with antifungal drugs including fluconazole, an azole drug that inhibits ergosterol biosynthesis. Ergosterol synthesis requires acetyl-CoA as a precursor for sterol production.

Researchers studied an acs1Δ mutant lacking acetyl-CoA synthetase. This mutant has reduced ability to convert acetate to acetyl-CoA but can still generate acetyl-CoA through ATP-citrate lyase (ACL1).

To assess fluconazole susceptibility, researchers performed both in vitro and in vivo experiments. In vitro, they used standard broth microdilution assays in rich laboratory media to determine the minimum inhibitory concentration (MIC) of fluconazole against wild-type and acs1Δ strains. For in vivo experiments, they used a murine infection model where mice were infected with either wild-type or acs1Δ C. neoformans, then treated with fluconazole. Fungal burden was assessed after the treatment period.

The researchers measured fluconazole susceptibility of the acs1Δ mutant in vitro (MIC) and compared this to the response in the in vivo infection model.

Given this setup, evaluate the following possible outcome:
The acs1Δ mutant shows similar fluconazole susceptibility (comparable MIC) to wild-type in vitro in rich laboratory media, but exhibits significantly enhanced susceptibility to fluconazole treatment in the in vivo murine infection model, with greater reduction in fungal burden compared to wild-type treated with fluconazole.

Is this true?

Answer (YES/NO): NO